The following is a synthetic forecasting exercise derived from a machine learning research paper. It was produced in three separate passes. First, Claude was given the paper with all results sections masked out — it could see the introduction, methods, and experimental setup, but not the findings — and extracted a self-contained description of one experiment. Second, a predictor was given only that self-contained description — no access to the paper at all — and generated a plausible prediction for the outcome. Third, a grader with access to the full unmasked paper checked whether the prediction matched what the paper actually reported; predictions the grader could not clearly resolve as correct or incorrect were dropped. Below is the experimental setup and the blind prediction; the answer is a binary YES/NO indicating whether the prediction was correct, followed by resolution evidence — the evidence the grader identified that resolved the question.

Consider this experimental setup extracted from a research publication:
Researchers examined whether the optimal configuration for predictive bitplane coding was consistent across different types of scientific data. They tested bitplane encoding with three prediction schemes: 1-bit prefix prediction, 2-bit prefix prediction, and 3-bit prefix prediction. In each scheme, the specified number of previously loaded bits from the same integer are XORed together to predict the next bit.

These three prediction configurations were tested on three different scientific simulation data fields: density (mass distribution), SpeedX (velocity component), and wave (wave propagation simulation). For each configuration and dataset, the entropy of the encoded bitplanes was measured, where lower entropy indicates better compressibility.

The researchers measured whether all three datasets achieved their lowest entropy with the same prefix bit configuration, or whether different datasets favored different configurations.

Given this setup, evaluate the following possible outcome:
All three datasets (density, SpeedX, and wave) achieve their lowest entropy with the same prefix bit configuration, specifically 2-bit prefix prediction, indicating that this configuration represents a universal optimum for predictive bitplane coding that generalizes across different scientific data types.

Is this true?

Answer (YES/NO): YES